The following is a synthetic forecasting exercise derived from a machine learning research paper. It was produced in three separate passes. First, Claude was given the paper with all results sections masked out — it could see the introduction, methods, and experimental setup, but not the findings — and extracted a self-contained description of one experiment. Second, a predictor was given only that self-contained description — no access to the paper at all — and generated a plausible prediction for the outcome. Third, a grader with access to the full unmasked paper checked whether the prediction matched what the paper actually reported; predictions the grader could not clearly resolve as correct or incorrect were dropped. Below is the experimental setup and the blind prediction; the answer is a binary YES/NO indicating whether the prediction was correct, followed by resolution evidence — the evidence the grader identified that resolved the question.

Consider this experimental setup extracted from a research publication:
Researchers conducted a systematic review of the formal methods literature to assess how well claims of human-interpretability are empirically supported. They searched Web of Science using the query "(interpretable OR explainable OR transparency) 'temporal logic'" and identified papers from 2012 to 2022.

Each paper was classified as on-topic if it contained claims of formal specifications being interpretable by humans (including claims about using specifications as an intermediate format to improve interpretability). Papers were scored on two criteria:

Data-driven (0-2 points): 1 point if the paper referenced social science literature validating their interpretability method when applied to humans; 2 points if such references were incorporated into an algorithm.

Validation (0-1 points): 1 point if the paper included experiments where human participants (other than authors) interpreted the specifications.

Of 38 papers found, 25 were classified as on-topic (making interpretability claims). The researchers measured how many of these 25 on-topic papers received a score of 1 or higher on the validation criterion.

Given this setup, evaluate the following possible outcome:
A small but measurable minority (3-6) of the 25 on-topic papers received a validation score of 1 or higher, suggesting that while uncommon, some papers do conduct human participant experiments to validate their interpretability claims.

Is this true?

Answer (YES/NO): NO